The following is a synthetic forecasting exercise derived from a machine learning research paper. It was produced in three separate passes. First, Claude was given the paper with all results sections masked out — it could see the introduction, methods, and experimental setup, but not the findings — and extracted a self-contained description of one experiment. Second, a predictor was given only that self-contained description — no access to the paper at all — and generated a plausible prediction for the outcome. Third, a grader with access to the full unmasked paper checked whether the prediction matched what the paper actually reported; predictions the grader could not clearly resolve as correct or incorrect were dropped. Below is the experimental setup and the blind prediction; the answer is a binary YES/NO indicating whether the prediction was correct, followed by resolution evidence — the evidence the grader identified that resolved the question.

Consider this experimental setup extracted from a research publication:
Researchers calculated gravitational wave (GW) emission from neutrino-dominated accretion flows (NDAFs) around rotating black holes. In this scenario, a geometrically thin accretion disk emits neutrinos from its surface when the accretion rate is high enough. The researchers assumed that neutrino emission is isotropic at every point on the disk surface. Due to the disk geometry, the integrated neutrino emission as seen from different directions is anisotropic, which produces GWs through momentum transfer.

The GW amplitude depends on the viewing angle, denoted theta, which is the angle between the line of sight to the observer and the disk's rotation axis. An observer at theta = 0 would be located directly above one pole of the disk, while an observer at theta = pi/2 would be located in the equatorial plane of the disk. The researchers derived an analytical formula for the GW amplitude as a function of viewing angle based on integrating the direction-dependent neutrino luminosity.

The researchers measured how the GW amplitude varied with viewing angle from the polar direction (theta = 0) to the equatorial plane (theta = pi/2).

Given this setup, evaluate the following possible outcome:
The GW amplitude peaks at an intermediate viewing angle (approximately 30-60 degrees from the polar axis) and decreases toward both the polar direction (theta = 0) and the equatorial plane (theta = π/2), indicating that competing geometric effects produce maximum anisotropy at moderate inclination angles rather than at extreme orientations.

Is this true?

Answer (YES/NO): NO